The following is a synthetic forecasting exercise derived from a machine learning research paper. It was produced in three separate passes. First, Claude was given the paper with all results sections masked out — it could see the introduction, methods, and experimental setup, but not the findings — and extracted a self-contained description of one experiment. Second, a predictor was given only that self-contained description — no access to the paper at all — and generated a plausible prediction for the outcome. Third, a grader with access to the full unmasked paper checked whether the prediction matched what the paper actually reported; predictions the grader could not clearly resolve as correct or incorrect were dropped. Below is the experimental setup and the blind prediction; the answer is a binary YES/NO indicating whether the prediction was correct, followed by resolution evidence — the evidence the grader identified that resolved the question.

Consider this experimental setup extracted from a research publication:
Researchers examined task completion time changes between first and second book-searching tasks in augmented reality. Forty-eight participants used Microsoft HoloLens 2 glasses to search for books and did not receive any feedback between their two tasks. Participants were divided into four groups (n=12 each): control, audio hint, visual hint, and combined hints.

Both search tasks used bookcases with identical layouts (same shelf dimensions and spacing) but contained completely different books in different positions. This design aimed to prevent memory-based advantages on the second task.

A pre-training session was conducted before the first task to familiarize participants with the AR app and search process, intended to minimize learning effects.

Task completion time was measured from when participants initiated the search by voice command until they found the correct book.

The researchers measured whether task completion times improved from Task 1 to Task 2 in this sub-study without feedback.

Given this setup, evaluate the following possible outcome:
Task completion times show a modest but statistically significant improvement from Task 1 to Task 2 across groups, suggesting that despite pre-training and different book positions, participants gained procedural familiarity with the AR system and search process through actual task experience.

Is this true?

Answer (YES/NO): NO